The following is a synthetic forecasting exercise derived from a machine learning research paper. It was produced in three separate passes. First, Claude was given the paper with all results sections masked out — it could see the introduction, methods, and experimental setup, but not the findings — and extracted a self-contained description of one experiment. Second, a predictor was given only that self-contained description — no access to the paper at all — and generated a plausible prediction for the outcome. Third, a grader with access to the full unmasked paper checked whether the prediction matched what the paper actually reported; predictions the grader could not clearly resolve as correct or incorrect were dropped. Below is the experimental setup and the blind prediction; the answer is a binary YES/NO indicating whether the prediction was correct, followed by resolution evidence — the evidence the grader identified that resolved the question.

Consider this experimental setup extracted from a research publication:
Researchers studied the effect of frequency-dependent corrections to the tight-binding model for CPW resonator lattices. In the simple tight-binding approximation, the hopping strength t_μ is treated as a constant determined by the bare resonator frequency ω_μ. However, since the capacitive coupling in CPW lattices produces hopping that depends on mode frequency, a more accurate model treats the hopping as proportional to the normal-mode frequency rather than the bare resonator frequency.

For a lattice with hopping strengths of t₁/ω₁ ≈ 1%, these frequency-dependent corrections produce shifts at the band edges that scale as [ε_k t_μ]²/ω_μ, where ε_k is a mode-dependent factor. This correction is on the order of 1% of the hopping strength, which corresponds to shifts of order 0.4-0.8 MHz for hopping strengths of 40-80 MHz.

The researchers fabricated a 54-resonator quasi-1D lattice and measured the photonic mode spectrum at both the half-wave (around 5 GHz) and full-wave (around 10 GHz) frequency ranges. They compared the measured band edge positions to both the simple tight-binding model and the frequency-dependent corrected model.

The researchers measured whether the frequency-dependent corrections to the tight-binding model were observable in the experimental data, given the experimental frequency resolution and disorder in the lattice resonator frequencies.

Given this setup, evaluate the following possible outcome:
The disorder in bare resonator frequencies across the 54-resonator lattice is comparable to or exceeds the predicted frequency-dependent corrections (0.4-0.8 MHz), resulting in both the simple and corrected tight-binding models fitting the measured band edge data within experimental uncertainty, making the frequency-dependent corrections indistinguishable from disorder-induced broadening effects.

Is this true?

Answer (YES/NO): NO